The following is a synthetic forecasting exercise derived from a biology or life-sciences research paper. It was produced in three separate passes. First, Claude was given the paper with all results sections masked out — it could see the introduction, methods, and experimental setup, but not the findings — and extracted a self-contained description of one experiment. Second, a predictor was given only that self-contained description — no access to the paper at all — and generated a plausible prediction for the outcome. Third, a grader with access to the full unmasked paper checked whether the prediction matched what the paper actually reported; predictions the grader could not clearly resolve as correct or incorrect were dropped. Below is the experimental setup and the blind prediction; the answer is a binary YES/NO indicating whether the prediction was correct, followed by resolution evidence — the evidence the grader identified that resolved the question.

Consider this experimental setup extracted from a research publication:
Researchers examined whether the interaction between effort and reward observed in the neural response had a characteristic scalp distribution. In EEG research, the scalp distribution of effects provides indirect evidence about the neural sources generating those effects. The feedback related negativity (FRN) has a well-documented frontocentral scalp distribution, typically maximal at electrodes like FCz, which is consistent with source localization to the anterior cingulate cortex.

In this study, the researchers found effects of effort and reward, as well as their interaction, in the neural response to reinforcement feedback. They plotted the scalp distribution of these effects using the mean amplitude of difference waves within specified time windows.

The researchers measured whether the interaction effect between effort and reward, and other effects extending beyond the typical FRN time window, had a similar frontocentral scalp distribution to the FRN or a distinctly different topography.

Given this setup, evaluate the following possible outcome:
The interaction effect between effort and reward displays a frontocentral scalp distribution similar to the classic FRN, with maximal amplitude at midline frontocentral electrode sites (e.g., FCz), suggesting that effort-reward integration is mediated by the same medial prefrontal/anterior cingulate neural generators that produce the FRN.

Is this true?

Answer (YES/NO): YES